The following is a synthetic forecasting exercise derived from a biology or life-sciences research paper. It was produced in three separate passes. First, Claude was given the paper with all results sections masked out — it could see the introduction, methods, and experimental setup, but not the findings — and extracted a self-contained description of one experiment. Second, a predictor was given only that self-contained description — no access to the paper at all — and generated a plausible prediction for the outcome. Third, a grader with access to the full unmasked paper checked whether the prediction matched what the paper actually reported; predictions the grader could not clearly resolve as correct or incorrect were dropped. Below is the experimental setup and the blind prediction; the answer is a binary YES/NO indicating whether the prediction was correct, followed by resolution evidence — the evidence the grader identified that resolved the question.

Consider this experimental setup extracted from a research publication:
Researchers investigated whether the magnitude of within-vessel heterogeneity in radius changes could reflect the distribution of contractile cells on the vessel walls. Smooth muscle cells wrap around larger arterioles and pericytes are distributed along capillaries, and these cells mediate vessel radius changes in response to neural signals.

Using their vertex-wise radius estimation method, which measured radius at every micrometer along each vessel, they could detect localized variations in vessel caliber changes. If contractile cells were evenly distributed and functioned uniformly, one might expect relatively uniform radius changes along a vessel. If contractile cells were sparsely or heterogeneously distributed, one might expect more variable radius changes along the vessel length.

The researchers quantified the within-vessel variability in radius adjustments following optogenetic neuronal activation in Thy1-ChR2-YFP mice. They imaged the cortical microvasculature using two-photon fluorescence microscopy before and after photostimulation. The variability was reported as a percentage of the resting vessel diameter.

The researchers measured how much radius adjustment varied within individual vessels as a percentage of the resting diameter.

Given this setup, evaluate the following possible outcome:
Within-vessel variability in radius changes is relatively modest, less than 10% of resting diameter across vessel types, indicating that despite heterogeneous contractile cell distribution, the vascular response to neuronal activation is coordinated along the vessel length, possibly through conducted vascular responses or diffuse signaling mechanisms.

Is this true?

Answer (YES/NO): NO